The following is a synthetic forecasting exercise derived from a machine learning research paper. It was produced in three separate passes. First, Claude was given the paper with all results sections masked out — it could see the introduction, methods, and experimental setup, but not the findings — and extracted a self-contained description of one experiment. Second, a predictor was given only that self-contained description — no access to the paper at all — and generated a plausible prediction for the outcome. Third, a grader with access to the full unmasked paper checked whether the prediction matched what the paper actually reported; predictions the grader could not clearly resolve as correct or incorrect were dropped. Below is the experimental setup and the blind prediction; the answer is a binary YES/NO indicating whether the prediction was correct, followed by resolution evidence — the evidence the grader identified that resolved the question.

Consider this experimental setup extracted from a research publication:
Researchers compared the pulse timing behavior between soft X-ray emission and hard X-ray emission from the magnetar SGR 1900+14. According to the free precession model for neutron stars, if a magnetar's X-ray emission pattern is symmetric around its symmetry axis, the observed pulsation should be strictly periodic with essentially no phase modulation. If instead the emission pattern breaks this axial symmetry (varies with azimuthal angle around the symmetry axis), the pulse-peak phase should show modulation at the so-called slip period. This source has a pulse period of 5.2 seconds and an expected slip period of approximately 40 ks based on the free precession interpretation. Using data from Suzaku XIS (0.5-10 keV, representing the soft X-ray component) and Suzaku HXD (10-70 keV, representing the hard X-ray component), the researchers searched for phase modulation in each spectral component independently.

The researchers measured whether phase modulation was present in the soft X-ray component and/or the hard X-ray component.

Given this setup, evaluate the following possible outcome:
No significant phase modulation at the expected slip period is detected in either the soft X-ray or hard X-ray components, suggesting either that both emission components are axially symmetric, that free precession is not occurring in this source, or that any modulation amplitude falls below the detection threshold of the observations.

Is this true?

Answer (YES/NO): NO